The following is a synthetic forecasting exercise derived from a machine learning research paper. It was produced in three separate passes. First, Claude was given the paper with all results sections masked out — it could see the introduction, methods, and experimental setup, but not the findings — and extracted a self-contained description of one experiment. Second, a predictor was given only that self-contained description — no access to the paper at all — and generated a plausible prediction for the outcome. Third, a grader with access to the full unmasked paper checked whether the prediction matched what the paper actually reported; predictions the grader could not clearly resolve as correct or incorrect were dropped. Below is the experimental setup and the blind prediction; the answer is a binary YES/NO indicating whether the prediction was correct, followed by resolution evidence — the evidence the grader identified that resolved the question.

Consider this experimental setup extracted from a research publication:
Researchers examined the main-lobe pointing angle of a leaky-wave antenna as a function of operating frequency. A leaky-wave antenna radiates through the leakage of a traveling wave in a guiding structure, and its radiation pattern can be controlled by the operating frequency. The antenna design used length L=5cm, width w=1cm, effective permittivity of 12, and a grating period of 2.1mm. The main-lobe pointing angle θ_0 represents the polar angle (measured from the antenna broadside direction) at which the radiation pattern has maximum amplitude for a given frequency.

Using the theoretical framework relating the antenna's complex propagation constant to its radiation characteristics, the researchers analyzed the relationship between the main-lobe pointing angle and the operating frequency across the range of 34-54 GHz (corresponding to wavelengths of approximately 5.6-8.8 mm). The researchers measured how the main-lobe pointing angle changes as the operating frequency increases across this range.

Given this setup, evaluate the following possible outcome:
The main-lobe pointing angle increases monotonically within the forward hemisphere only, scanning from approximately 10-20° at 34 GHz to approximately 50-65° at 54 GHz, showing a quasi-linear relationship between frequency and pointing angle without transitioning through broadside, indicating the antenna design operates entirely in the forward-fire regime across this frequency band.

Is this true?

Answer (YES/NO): NO